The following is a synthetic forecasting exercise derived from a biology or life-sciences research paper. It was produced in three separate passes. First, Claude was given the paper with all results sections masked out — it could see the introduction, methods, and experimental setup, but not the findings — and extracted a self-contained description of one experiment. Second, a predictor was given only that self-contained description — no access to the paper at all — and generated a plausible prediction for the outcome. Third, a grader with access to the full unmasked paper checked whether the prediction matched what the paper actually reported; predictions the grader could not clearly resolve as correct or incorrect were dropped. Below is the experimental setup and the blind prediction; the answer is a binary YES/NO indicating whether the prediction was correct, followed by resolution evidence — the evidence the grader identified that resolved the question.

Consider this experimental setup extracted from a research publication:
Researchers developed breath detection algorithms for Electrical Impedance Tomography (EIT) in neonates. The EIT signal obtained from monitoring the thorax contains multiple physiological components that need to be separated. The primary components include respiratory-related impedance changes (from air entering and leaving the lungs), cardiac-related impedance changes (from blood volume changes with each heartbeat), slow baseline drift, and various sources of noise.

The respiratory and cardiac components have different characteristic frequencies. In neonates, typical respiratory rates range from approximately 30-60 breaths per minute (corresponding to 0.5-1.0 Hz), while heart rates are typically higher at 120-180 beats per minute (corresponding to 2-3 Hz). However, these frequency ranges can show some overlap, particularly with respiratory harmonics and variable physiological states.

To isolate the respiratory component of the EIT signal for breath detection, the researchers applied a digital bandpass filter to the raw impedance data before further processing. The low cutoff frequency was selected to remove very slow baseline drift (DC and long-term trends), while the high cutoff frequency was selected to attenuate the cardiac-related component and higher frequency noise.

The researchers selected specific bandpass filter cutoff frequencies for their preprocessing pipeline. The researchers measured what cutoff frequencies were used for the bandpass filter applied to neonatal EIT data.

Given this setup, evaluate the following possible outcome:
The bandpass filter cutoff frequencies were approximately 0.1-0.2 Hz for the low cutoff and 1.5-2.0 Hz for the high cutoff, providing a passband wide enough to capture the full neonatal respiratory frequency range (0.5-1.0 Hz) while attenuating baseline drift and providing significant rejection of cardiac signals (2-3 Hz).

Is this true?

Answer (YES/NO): YES